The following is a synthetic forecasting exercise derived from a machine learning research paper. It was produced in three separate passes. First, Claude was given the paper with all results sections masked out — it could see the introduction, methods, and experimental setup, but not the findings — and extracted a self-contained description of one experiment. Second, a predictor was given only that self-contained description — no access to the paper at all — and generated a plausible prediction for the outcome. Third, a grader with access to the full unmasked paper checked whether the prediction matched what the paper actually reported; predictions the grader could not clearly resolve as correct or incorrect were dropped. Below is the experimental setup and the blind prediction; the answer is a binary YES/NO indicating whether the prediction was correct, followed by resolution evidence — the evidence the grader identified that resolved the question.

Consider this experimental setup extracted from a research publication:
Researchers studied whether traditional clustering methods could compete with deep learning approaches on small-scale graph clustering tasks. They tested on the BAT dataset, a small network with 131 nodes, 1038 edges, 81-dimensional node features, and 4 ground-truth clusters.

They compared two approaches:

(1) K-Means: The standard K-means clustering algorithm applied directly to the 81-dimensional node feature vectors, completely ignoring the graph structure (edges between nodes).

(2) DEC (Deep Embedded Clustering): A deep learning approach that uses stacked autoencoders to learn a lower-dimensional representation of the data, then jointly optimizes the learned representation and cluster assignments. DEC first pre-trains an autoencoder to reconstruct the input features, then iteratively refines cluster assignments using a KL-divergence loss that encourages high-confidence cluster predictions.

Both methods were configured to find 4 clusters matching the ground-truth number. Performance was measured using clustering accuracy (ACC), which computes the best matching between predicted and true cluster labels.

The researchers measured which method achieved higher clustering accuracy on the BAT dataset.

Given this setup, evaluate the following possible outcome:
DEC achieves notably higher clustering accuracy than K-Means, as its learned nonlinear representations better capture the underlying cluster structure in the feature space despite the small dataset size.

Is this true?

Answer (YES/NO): NO